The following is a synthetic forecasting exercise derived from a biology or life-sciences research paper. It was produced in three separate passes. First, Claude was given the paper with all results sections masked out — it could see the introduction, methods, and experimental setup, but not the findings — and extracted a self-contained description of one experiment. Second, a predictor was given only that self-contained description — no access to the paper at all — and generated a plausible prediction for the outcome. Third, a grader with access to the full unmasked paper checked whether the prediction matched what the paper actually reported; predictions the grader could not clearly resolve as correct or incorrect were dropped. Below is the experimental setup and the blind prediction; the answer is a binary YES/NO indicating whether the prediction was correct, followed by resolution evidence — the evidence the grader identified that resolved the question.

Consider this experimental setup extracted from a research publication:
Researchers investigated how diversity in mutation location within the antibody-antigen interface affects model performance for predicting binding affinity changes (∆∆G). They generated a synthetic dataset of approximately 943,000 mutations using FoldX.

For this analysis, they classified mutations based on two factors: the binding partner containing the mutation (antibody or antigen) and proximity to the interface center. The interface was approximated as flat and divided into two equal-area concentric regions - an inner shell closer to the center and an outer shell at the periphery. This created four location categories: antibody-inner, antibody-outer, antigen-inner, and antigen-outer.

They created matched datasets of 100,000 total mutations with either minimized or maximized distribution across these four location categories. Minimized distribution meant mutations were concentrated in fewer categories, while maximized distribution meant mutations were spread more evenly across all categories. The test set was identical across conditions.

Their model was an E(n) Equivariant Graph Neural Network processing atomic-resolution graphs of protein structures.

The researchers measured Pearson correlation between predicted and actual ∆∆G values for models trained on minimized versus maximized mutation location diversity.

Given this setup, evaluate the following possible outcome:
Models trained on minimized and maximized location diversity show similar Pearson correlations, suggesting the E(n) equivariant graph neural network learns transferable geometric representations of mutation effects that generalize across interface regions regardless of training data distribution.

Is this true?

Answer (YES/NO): NO